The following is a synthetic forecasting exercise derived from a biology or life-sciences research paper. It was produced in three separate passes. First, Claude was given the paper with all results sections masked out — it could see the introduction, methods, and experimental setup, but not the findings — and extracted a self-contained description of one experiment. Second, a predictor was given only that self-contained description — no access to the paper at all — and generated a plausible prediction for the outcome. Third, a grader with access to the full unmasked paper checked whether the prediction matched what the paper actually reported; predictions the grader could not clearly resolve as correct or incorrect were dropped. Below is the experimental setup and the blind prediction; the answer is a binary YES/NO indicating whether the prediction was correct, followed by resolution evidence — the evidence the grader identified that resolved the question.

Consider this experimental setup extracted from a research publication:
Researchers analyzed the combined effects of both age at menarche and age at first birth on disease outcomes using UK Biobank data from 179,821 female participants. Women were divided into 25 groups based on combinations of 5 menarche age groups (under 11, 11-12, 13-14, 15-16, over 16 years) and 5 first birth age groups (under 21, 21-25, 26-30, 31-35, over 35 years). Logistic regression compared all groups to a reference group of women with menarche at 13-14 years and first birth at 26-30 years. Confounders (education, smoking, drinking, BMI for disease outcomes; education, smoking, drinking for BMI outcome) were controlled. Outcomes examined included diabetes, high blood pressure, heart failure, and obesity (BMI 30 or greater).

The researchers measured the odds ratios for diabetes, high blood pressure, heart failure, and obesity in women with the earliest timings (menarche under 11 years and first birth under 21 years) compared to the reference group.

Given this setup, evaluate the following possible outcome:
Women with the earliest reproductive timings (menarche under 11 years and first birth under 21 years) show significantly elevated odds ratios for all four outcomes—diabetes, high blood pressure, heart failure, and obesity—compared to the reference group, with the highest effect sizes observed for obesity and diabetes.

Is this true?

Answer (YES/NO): YES